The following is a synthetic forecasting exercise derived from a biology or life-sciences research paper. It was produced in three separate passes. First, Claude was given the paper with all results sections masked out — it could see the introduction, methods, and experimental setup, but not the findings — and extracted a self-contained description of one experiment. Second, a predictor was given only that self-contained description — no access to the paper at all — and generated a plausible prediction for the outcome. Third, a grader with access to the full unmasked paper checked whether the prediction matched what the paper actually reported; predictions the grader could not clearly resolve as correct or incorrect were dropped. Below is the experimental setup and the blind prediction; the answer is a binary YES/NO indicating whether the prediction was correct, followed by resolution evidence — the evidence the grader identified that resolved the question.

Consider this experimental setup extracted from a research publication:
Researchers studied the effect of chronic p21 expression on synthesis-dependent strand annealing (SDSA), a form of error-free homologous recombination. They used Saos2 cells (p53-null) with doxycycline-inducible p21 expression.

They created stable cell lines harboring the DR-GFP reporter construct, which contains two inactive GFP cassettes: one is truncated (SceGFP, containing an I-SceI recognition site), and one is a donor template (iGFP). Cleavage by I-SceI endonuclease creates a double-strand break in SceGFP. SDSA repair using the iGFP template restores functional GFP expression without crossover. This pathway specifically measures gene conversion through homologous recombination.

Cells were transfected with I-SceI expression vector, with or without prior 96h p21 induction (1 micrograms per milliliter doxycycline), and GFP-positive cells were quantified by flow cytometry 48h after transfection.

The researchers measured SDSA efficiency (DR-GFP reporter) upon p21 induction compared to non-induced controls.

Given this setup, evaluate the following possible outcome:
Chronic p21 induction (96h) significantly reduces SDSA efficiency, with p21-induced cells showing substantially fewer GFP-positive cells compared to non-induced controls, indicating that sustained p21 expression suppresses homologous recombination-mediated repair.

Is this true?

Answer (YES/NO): YES